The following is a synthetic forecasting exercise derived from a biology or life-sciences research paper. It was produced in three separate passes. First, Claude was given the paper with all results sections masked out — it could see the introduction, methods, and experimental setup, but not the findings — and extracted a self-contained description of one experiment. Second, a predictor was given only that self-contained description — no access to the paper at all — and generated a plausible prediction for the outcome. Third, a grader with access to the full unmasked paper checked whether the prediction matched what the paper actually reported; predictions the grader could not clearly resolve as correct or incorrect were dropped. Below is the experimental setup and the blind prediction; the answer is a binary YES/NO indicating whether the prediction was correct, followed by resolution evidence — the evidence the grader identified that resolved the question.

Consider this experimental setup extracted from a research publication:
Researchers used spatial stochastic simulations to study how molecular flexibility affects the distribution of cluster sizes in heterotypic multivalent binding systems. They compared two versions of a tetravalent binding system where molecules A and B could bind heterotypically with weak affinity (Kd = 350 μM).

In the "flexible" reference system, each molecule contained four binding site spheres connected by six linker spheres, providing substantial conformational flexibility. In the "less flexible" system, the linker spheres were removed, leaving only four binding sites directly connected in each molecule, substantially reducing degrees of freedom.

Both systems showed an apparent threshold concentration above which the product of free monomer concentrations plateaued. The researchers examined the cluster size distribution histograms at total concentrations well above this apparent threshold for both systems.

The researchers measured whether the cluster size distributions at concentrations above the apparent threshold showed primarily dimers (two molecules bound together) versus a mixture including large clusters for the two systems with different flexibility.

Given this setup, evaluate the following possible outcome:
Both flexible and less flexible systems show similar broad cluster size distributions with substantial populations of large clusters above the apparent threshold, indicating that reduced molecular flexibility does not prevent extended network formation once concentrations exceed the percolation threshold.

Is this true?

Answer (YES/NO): NO